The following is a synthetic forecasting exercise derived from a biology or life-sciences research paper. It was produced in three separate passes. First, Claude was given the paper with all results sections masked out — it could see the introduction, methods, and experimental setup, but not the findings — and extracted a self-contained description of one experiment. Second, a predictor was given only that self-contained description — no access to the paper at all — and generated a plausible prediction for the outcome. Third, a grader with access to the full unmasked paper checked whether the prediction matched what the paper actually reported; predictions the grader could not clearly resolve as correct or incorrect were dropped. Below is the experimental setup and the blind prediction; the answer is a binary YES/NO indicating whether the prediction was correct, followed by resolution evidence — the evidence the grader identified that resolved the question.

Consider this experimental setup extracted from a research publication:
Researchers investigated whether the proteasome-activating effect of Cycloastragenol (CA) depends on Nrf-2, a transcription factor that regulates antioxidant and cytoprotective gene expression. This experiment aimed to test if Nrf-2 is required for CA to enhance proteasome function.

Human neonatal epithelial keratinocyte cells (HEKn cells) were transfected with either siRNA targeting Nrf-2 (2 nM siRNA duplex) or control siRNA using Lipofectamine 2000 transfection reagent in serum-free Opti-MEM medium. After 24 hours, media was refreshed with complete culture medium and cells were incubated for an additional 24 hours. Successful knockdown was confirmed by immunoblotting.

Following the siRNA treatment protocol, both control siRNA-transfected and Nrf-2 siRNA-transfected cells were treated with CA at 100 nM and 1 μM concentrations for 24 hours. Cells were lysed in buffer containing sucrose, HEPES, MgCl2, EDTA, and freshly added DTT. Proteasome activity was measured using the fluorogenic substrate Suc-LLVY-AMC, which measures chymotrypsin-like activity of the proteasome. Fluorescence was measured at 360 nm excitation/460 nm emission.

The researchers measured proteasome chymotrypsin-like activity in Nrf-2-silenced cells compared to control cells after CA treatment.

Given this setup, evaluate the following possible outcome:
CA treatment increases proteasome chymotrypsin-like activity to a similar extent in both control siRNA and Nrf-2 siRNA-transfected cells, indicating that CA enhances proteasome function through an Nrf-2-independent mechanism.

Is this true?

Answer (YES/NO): NO